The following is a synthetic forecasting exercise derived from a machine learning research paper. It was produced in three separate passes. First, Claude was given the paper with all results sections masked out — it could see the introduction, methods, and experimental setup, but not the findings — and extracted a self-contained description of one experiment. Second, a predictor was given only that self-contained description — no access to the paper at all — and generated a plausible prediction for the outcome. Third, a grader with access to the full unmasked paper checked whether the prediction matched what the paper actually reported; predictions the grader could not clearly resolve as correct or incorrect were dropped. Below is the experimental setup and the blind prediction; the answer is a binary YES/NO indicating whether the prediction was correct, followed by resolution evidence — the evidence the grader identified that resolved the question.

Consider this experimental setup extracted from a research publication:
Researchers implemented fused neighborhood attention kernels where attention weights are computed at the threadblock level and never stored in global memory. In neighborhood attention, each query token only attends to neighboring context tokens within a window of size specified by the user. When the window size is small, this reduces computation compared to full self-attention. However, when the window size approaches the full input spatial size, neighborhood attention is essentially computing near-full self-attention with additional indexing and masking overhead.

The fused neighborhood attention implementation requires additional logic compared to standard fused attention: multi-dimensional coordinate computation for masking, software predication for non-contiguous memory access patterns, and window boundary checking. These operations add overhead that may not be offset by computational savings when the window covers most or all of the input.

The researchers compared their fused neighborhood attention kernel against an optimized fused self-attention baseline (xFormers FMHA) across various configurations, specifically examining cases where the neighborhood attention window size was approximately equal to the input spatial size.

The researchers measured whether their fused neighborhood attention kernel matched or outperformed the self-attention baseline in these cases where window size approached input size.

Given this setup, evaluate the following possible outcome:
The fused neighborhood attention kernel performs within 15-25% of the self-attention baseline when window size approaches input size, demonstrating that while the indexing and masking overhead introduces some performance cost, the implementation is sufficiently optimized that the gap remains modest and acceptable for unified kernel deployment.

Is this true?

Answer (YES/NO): NO